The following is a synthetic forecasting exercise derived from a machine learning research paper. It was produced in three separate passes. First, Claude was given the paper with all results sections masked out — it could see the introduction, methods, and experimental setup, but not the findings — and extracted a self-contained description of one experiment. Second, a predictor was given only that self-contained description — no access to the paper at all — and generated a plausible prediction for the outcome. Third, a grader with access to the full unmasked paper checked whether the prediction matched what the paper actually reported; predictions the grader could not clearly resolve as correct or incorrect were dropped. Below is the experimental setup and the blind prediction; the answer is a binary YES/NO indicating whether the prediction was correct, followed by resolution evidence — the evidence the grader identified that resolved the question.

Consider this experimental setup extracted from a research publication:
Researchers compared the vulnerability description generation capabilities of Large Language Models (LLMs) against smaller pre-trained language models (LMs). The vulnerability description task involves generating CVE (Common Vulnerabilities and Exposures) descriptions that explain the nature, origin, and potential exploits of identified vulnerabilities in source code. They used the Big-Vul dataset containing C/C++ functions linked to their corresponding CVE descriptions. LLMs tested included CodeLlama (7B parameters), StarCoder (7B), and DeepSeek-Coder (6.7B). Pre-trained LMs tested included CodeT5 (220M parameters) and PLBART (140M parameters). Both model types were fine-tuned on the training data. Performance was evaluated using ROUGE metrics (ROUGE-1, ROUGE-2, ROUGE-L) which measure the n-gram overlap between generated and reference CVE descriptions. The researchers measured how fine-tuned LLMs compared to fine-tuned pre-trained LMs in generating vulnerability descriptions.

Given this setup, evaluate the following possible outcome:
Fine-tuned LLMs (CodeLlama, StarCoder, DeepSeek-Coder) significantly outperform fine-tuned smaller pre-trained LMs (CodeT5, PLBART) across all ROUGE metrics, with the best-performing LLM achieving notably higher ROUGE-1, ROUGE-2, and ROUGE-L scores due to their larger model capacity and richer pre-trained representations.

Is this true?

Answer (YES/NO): NO